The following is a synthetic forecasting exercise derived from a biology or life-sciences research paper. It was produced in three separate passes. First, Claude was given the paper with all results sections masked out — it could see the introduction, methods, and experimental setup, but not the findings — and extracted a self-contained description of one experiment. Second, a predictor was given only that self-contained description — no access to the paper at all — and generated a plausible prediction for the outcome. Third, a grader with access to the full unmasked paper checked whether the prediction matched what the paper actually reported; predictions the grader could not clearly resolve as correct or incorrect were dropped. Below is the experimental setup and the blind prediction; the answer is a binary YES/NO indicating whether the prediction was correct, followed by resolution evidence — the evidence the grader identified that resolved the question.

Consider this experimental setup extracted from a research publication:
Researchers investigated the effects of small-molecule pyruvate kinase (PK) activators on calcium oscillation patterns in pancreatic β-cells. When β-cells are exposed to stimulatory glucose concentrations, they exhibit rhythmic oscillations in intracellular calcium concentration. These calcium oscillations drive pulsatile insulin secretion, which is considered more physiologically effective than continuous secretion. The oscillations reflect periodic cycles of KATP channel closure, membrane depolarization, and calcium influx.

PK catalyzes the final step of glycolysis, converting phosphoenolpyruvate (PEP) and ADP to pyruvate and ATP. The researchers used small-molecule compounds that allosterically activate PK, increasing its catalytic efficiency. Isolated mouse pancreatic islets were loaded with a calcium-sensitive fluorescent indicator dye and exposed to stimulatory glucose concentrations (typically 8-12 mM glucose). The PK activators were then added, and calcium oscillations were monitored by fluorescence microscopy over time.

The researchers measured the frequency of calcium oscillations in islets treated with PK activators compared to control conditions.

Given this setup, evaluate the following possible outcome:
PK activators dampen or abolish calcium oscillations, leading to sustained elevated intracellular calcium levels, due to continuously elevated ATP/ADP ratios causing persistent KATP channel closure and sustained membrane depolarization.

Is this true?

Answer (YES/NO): NO